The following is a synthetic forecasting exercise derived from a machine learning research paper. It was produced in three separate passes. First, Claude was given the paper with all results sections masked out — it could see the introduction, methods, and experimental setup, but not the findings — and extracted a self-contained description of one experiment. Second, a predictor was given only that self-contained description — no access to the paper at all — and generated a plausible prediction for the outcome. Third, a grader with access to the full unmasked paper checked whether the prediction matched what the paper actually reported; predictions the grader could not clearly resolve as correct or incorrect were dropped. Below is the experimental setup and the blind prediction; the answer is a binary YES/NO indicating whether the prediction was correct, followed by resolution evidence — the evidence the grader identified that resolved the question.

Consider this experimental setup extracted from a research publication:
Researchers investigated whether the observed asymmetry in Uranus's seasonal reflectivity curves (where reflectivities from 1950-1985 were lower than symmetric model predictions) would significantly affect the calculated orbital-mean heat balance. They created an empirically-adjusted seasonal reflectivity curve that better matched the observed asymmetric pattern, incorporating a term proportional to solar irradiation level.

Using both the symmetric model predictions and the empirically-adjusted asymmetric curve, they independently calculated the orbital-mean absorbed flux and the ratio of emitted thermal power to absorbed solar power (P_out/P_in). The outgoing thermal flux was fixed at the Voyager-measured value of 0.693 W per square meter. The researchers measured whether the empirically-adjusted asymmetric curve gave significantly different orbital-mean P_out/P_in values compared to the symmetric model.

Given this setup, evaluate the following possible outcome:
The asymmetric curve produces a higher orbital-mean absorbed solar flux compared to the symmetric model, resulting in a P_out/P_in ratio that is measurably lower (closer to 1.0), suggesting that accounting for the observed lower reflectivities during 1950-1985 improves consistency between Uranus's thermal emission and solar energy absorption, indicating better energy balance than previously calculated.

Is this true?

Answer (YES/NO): NO